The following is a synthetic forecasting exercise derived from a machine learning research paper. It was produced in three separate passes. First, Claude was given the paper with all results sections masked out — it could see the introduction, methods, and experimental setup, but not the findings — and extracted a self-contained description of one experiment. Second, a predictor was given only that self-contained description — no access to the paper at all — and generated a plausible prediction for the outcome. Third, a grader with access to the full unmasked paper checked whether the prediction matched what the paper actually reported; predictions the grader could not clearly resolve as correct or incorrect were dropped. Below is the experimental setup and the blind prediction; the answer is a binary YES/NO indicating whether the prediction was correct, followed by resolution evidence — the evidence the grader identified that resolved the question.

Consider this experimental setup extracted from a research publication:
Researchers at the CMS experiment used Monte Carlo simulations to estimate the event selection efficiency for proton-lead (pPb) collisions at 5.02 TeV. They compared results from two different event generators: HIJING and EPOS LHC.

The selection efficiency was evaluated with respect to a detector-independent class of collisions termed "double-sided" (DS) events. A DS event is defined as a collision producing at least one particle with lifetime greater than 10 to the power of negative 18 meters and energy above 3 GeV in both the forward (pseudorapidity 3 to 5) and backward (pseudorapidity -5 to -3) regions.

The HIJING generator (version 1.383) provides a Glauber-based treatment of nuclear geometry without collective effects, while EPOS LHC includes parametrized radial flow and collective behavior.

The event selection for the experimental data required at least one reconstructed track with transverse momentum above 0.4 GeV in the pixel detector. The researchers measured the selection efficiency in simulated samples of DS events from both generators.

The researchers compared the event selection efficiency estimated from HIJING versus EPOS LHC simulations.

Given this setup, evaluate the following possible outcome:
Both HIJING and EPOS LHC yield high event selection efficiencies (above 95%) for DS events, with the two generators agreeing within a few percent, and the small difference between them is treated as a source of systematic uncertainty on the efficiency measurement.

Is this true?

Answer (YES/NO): NO